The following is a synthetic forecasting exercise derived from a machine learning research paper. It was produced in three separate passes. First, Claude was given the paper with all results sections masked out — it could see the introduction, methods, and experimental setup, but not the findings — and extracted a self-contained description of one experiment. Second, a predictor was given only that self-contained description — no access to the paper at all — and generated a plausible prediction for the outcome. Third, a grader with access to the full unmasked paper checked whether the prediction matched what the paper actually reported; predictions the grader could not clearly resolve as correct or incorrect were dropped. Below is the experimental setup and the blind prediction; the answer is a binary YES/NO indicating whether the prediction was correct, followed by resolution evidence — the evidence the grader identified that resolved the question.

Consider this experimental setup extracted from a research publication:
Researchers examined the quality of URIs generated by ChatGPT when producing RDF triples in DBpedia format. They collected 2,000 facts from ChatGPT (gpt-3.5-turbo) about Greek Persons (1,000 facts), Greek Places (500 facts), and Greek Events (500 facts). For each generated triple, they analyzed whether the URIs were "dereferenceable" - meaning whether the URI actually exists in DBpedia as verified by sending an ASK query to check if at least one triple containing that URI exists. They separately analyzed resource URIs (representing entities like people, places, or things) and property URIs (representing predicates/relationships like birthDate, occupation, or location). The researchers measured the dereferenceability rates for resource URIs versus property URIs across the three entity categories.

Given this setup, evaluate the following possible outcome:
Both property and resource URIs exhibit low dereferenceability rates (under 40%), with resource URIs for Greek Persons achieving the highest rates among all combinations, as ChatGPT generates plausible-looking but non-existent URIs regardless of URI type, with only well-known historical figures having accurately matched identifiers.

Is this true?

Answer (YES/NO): NO